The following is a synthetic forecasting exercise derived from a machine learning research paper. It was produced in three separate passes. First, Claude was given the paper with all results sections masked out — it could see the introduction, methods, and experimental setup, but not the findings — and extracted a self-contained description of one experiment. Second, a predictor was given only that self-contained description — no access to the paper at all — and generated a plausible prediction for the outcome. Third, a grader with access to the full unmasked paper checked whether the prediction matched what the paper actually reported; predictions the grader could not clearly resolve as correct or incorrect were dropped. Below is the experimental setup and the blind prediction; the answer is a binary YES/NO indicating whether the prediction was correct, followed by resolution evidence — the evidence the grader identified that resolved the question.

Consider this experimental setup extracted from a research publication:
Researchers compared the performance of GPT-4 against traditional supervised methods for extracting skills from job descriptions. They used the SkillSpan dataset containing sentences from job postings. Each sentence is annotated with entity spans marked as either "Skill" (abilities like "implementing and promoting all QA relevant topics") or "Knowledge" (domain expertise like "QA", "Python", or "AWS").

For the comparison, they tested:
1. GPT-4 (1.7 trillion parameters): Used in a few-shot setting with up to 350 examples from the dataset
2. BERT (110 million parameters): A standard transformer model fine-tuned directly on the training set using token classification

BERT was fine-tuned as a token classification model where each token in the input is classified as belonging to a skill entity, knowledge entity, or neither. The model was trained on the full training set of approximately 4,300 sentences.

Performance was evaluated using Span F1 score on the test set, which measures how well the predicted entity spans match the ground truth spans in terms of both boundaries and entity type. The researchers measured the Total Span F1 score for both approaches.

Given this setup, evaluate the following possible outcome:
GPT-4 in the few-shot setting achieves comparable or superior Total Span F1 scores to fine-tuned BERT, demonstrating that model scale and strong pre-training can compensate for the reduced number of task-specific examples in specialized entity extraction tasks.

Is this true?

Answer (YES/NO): NO